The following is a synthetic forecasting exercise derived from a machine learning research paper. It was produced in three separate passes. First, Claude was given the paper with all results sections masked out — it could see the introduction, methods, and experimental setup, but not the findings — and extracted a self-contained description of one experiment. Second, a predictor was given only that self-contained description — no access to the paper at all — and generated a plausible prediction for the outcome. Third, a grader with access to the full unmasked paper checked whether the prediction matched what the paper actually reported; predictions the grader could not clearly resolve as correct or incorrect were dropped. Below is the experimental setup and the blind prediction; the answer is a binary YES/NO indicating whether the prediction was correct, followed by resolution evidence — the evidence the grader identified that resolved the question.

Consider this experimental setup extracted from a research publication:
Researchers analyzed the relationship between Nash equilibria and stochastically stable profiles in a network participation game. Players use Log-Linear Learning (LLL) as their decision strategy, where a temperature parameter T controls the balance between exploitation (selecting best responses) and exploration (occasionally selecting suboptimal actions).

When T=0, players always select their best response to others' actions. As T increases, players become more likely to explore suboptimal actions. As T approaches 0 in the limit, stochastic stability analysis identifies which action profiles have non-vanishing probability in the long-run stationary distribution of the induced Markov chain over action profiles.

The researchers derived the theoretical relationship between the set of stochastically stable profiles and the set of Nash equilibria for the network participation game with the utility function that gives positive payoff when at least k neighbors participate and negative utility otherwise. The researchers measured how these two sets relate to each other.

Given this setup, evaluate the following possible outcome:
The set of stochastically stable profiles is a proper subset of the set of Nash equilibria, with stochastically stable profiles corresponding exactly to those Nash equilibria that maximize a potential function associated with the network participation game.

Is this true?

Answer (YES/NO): NO